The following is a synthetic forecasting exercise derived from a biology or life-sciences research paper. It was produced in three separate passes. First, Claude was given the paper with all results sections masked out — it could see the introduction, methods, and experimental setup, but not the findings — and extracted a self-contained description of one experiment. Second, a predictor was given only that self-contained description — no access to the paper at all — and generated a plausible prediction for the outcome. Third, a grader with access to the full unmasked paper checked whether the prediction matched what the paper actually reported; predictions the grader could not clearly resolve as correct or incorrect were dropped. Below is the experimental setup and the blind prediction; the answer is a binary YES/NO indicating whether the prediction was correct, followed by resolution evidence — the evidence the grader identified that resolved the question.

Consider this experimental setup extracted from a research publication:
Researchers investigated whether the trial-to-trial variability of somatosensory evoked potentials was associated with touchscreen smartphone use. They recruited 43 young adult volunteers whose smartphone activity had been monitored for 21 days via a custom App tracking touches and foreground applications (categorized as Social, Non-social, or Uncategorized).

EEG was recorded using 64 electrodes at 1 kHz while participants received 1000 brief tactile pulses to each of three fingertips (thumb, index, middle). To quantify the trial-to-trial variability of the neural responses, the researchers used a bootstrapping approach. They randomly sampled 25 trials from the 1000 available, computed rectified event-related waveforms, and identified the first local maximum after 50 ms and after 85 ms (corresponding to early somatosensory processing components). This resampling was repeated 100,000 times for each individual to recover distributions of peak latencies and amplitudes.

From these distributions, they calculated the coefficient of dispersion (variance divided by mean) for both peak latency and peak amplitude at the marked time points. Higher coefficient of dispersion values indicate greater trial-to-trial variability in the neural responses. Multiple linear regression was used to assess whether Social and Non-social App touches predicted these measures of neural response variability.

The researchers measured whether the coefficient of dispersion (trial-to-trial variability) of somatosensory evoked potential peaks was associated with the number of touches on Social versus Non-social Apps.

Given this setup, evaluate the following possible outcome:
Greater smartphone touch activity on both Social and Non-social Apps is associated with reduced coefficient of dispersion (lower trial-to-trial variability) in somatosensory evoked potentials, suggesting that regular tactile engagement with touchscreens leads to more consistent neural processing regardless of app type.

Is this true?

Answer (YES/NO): NO